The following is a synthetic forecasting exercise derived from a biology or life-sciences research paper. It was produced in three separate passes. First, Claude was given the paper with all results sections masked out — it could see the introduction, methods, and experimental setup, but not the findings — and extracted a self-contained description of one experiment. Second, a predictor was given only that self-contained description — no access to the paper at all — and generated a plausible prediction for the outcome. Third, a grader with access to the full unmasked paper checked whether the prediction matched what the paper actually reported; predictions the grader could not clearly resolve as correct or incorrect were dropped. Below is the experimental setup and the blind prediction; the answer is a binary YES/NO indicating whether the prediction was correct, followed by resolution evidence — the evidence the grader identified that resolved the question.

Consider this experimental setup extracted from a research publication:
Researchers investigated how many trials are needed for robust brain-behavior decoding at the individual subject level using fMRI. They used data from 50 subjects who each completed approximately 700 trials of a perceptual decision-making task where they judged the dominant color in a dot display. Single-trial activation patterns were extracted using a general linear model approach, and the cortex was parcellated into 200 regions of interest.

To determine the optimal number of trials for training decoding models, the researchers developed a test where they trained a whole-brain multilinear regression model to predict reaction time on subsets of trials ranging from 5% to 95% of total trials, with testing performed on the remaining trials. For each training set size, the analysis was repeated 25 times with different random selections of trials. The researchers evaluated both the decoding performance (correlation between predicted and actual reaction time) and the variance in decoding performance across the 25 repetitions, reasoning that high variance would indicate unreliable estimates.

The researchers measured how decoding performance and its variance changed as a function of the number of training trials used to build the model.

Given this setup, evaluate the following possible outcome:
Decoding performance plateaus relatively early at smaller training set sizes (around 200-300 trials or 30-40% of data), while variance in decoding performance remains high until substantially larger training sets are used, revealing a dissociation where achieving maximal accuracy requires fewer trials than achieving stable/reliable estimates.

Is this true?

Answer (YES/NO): NO